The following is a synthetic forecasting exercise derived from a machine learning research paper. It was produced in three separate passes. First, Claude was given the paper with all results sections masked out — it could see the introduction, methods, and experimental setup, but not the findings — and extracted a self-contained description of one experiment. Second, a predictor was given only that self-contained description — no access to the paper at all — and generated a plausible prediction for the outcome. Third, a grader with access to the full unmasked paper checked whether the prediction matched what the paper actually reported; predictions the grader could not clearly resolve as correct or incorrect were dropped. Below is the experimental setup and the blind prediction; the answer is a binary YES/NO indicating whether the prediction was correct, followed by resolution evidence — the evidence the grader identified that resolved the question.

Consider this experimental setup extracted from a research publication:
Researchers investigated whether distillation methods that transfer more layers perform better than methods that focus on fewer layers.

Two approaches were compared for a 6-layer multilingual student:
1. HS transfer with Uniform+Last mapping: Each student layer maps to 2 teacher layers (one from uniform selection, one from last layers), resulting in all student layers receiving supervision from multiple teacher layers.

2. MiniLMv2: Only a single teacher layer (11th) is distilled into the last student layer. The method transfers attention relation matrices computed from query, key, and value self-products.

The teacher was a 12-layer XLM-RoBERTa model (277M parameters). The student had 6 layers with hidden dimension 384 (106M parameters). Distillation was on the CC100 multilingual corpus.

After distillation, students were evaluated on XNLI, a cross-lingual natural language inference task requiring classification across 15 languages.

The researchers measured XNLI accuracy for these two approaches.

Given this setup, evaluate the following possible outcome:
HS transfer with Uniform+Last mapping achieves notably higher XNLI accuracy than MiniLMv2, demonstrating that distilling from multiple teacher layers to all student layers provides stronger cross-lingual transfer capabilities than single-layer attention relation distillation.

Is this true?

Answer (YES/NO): NO